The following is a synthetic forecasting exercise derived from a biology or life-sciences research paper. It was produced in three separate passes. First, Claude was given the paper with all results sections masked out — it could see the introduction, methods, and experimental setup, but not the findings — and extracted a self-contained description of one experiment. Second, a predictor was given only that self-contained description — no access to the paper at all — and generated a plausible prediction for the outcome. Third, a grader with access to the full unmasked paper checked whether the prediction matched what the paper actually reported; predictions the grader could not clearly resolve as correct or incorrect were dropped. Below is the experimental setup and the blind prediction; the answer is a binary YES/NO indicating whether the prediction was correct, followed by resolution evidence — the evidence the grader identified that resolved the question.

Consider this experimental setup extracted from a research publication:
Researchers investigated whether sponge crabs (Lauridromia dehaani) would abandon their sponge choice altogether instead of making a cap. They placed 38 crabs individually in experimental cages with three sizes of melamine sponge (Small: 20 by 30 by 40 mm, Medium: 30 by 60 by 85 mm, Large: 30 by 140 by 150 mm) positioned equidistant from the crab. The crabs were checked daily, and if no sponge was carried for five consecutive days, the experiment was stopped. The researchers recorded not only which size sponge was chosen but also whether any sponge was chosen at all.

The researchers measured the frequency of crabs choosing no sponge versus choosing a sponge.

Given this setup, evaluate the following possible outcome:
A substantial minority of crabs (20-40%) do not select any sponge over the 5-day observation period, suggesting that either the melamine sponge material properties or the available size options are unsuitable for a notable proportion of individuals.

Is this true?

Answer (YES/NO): NO